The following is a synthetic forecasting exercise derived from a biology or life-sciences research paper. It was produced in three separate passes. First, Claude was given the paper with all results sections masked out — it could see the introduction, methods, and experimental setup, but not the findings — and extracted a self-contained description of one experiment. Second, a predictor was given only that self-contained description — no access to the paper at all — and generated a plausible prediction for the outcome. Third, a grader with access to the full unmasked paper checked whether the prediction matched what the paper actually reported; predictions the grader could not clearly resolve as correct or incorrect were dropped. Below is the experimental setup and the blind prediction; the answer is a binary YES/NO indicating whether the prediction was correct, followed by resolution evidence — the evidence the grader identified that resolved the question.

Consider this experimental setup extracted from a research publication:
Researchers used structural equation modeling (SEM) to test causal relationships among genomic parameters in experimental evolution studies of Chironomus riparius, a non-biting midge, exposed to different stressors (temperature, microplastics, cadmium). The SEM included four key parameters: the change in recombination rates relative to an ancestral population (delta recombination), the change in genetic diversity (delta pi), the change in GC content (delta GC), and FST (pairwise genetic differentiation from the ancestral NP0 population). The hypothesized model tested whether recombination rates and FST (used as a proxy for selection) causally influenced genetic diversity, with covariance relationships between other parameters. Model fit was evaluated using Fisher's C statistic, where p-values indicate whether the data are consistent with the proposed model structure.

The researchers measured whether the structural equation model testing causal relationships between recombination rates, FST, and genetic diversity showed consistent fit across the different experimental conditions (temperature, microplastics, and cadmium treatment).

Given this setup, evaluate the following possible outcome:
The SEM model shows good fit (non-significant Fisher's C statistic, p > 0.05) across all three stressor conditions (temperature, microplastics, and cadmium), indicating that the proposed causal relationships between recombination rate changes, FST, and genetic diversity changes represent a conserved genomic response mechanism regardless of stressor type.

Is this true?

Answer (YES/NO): NO